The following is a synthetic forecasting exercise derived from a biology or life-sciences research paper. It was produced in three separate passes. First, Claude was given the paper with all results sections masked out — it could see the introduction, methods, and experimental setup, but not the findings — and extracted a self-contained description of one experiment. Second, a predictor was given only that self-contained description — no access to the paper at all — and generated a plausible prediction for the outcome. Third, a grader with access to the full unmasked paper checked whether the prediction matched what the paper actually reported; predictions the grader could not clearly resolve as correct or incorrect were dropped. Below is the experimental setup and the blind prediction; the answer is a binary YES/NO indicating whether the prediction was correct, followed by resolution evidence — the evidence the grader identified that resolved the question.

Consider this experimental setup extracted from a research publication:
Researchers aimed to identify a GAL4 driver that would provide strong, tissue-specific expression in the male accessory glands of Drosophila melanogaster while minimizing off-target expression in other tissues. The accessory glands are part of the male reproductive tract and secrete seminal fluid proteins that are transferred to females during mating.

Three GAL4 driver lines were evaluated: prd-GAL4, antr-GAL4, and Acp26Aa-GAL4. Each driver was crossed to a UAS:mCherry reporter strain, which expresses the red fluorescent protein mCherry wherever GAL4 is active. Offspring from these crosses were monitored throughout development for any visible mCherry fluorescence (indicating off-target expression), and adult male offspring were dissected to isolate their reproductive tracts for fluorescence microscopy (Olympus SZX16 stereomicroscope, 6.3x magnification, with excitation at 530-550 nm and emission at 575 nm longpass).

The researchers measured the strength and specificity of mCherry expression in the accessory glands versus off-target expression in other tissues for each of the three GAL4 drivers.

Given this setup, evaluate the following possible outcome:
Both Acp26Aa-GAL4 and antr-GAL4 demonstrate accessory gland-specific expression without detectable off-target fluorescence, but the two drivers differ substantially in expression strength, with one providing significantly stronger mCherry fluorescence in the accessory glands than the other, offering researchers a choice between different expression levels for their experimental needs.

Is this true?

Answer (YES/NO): NO